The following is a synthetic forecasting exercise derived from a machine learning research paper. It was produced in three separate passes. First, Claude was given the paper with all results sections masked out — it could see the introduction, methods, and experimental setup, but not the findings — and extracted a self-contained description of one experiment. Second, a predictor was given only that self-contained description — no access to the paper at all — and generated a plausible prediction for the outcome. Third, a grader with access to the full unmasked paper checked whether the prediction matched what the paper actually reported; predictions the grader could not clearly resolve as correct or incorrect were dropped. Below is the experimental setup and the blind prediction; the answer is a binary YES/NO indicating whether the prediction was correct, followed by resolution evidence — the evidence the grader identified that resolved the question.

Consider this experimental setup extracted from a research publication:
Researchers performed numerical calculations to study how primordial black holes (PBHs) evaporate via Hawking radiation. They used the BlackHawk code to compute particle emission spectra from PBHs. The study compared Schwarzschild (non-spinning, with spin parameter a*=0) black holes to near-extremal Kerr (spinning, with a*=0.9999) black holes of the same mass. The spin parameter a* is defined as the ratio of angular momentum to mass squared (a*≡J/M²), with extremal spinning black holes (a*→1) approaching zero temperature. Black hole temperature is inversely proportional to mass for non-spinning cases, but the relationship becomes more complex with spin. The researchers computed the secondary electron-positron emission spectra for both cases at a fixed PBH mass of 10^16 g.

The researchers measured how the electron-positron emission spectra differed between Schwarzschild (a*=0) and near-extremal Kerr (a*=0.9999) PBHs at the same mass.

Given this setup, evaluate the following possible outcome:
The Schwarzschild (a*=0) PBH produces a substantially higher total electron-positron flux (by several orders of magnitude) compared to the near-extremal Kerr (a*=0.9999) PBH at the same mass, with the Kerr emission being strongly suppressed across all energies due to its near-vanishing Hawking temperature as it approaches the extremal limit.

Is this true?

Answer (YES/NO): NO